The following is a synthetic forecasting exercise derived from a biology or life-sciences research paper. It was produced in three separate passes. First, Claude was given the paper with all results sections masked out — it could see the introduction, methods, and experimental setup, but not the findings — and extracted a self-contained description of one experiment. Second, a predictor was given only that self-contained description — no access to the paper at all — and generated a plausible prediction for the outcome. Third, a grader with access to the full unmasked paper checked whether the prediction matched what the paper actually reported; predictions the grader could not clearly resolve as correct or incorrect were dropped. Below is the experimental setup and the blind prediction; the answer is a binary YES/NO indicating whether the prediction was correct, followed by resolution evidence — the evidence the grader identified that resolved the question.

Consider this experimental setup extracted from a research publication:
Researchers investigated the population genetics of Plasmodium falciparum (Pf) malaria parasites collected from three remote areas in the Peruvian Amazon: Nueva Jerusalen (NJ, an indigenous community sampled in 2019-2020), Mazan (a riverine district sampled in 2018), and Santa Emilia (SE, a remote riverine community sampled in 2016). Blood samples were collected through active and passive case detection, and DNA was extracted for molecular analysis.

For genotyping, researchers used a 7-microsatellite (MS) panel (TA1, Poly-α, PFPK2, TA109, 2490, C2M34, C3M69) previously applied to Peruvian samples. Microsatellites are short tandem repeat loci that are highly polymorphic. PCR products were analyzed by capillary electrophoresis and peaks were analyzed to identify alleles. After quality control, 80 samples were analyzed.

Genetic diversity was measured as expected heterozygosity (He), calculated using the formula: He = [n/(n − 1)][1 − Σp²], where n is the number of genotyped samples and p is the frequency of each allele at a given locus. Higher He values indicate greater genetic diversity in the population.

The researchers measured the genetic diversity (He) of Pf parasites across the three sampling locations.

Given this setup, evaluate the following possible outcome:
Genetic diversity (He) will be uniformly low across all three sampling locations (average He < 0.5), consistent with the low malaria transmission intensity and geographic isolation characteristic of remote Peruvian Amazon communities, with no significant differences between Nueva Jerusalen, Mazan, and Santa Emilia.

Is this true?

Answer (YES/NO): NO